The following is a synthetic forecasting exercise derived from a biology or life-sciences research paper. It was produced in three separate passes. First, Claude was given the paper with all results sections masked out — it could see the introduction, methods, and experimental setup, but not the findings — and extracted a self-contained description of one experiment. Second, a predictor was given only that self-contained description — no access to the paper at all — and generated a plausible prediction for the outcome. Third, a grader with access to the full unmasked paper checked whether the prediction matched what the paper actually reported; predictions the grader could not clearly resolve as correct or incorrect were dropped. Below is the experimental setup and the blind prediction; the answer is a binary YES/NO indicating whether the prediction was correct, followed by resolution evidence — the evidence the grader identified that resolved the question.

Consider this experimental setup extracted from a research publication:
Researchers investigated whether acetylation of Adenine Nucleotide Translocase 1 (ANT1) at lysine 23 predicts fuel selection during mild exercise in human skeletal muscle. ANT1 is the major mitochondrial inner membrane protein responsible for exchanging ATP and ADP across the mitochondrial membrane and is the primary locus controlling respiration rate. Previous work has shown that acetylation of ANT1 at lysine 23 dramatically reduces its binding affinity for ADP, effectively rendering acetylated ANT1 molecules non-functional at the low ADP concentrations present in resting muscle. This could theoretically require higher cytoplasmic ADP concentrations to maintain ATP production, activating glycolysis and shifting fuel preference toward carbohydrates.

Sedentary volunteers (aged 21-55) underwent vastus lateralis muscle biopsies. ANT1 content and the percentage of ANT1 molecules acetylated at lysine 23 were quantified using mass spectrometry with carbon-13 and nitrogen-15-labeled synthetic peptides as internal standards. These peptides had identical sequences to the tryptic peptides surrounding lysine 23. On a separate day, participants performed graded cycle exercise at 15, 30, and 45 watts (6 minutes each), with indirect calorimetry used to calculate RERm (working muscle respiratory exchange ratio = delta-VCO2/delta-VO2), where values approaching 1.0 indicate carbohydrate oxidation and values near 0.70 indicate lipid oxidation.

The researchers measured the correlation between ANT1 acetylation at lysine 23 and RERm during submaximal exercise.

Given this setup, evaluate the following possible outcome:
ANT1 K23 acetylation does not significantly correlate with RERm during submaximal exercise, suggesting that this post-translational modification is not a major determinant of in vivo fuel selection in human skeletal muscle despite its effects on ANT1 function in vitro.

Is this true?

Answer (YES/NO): YES